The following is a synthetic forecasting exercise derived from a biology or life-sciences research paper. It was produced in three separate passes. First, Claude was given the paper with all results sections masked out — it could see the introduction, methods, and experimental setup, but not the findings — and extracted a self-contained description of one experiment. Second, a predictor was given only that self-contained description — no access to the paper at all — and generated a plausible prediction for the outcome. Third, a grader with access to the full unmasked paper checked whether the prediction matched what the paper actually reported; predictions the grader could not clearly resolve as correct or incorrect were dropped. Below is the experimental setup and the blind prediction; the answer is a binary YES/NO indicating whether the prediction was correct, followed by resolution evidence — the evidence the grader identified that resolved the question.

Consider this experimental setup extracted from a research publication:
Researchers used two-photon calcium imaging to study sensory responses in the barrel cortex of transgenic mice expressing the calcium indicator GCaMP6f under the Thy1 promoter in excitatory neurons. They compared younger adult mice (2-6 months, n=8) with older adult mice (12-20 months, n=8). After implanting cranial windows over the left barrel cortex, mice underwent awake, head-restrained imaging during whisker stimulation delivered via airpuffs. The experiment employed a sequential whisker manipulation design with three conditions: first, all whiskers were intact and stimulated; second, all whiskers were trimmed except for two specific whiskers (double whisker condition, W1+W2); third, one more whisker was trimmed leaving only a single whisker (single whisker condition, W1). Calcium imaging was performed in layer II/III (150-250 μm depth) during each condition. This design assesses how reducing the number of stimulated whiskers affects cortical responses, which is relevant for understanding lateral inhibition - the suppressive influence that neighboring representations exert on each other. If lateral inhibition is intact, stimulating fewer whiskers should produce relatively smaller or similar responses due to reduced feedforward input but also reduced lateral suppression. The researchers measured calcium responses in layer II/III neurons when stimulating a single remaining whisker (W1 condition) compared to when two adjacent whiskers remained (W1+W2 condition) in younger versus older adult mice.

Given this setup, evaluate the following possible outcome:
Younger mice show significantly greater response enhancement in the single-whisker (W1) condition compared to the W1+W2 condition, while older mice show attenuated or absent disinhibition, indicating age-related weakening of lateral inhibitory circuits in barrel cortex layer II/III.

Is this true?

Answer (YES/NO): NO